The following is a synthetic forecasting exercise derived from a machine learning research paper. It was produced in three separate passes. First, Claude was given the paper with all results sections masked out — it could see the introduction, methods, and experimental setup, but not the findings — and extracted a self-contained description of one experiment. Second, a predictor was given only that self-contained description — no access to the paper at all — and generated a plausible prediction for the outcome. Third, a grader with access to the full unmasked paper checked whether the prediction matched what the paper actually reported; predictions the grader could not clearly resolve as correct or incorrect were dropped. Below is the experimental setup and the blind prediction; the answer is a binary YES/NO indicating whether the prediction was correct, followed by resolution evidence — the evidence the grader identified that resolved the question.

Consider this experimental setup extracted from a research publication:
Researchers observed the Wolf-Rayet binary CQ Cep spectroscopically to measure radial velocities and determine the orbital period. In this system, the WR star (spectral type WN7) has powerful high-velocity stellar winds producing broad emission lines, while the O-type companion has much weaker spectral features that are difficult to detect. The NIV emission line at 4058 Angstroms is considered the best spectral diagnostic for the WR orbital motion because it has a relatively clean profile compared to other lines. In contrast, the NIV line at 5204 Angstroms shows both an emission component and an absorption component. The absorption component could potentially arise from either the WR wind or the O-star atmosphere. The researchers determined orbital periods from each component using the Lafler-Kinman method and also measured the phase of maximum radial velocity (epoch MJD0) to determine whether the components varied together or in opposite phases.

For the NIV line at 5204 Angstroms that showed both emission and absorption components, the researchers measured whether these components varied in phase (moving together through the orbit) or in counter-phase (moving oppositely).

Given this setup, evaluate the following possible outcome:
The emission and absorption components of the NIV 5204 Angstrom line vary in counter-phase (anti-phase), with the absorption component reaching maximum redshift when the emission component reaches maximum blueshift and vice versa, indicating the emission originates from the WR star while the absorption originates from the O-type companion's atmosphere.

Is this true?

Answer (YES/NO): NO